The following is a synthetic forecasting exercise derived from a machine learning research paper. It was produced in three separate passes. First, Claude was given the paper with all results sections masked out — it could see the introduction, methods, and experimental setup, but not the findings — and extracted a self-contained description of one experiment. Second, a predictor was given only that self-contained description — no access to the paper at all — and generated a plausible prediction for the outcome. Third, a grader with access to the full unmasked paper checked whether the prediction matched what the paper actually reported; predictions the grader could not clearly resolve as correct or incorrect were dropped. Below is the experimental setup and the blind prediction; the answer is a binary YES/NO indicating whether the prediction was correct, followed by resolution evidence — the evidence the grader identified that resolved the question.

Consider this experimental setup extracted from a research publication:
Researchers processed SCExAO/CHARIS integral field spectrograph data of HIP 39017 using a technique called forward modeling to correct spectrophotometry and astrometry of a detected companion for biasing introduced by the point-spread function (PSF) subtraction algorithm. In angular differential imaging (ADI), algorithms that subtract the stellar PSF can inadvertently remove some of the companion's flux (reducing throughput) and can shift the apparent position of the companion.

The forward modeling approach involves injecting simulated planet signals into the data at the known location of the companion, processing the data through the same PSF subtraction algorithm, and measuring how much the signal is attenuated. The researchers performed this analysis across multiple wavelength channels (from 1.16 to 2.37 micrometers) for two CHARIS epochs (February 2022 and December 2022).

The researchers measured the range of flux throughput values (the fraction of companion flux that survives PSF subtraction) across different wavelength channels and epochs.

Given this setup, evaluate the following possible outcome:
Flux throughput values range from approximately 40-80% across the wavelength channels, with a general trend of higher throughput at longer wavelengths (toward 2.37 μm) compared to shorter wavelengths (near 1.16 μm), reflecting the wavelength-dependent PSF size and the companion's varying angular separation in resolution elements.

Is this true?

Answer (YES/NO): NO